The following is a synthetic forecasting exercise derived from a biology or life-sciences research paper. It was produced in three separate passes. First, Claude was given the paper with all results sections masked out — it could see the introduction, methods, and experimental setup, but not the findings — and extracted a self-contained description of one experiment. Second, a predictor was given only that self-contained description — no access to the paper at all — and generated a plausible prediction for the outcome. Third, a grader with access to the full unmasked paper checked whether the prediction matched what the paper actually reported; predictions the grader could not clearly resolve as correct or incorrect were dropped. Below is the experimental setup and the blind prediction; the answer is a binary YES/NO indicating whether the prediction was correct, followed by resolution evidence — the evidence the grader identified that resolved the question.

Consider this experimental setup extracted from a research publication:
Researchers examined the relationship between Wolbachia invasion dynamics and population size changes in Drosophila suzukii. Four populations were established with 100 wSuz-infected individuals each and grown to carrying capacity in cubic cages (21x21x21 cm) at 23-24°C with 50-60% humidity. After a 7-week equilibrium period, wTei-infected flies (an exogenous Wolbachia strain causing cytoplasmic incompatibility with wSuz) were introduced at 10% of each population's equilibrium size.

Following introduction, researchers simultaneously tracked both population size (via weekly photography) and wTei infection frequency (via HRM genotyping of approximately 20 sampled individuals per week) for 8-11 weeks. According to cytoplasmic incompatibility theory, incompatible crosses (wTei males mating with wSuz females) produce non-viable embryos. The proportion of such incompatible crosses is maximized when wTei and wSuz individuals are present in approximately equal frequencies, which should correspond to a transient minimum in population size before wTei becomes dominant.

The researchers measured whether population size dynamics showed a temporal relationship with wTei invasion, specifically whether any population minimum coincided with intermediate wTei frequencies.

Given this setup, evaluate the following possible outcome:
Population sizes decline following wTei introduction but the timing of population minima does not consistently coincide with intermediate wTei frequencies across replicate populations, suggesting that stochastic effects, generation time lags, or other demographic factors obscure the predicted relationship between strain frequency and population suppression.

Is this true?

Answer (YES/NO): NO